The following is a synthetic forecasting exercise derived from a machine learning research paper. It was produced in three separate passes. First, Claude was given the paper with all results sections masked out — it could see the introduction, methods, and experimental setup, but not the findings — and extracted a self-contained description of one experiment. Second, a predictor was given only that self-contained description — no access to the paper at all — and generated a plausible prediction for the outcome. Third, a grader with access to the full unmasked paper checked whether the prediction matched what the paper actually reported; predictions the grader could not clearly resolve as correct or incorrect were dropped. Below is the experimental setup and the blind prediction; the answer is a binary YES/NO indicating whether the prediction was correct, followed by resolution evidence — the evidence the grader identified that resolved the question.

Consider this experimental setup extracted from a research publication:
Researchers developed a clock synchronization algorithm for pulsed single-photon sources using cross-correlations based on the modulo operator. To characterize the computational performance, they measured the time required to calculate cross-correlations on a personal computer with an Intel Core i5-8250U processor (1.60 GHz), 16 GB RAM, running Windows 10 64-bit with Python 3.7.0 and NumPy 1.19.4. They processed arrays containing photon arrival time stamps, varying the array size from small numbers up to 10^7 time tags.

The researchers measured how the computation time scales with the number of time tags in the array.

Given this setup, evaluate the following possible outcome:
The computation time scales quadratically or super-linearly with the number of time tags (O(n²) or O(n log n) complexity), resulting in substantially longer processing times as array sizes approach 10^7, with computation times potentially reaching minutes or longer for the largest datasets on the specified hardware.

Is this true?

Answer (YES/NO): NO